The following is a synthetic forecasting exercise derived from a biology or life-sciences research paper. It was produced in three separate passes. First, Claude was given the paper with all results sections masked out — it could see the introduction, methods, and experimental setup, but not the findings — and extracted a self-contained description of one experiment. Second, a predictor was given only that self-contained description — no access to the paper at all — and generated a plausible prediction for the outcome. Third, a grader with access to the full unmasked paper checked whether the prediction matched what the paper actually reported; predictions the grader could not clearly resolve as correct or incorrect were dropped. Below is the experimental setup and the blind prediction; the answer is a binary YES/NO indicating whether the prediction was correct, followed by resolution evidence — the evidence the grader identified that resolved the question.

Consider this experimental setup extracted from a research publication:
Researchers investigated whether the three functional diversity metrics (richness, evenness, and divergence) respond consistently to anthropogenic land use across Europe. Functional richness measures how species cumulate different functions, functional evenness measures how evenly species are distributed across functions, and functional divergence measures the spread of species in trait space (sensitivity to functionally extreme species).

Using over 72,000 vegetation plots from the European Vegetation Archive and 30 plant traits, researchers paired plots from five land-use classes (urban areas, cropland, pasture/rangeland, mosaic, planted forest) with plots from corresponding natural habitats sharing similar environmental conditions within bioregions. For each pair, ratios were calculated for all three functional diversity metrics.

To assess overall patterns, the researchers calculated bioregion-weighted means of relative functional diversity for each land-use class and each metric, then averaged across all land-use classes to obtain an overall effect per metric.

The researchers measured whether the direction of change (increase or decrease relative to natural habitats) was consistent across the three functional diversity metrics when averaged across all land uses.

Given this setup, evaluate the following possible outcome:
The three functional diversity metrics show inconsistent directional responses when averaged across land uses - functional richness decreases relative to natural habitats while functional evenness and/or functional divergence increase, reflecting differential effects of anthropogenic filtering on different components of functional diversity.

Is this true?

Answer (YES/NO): YES